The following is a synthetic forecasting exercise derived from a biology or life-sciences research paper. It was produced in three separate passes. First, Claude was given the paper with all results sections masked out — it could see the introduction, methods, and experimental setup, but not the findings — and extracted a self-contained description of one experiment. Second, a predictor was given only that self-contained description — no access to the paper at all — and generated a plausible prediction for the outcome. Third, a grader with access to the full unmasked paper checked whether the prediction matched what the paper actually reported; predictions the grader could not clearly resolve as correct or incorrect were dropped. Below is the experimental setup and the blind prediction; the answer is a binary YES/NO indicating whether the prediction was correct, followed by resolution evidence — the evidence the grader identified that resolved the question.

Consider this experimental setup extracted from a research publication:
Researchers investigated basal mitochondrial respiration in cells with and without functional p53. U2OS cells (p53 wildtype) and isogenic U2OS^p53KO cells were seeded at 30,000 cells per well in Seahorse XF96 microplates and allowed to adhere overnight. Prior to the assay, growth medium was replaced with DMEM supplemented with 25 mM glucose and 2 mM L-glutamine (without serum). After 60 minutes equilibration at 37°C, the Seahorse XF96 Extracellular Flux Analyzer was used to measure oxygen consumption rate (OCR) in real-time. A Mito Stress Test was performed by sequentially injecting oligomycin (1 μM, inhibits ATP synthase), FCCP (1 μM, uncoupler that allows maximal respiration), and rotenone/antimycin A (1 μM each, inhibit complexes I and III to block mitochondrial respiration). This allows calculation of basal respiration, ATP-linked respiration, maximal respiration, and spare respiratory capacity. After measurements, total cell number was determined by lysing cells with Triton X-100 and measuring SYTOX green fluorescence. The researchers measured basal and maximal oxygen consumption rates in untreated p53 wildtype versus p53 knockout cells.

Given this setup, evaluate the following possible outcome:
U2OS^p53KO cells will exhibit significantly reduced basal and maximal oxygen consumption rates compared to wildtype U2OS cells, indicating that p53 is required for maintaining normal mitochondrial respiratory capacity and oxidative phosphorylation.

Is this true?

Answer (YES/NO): NO